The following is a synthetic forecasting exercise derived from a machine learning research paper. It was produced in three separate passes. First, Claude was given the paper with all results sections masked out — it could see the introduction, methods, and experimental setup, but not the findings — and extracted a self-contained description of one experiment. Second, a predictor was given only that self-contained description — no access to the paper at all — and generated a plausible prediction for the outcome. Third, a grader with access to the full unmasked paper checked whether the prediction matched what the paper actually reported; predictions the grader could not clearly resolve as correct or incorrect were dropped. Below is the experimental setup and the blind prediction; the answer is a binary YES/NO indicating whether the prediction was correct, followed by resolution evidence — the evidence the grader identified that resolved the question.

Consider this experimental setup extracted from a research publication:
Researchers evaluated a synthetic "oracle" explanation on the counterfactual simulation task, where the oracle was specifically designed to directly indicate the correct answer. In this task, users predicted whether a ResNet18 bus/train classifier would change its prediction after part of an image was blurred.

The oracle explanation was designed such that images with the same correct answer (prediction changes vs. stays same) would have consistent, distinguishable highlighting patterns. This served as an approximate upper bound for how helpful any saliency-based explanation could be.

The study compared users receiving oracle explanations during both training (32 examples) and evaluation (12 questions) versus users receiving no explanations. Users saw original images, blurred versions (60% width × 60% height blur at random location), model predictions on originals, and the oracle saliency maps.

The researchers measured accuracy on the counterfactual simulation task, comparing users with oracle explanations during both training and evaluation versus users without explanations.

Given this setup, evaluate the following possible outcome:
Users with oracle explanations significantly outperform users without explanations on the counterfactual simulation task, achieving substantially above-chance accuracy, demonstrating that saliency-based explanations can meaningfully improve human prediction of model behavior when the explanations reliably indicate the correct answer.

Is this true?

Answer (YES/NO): NO